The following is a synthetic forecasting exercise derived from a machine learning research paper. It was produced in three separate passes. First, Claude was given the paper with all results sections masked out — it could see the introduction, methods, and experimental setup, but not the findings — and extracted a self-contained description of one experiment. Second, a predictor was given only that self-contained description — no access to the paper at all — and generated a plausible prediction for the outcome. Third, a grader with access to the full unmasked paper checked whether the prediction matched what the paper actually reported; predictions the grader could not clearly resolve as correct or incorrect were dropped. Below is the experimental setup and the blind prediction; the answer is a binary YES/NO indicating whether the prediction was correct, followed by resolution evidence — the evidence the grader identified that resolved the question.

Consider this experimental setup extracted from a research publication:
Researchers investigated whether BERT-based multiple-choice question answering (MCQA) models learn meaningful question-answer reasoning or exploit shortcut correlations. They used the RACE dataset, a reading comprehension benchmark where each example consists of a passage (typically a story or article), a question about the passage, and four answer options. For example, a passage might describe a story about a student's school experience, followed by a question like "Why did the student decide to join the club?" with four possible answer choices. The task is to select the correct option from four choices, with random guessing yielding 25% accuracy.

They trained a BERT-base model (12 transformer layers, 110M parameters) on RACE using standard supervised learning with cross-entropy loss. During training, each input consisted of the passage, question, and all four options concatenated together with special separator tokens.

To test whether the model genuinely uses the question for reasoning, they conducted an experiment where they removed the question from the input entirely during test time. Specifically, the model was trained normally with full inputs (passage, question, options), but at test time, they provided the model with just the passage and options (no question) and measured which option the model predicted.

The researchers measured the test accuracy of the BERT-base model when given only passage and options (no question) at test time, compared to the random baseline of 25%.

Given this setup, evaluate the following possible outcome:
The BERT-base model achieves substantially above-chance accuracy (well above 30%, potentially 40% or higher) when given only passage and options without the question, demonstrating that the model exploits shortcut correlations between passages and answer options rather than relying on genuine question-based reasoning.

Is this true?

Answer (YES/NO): YES